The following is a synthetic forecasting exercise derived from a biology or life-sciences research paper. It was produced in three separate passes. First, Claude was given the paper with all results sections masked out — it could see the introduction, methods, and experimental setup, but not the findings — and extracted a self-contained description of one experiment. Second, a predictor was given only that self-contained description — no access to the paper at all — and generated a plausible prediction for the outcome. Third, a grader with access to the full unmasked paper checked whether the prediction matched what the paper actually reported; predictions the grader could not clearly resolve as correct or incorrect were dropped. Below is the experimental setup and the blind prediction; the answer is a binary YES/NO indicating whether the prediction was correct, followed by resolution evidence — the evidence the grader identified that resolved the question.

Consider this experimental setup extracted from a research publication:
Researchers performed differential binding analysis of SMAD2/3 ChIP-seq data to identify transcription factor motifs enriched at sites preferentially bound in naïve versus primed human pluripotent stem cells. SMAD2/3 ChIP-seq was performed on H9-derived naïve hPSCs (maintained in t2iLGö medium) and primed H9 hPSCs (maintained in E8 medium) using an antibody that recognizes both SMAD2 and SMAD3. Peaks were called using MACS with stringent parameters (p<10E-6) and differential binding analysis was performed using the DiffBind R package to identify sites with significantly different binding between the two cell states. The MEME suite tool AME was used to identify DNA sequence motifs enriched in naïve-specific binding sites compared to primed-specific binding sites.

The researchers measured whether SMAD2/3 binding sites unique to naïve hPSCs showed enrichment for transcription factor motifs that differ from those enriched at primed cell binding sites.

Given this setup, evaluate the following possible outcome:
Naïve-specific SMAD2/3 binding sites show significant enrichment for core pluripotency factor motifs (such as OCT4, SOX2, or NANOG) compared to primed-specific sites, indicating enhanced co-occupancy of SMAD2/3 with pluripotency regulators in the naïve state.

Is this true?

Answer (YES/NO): NO